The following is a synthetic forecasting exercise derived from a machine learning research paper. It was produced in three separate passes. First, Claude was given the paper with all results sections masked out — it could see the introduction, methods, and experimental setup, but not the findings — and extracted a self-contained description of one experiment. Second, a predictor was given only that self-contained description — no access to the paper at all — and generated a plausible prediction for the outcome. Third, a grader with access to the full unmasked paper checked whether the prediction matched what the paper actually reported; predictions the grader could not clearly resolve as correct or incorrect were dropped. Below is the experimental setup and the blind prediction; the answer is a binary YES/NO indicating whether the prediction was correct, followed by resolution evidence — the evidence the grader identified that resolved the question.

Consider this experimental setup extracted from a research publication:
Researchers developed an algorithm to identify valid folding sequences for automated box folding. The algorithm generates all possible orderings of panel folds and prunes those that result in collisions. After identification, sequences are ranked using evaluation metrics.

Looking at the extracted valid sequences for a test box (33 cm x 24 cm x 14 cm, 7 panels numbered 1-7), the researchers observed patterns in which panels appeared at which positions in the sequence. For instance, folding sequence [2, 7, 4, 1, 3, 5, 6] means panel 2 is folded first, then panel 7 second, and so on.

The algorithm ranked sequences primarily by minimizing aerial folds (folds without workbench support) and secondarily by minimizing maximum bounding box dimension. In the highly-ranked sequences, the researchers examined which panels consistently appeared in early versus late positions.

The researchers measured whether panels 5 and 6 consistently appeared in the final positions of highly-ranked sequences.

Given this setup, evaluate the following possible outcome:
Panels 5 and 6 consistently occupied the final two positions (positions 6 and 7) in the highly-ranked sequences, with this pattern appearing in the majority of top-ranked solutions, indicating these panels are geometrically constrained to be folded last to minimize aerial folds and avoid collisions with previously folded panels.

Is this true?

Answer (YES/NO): YES